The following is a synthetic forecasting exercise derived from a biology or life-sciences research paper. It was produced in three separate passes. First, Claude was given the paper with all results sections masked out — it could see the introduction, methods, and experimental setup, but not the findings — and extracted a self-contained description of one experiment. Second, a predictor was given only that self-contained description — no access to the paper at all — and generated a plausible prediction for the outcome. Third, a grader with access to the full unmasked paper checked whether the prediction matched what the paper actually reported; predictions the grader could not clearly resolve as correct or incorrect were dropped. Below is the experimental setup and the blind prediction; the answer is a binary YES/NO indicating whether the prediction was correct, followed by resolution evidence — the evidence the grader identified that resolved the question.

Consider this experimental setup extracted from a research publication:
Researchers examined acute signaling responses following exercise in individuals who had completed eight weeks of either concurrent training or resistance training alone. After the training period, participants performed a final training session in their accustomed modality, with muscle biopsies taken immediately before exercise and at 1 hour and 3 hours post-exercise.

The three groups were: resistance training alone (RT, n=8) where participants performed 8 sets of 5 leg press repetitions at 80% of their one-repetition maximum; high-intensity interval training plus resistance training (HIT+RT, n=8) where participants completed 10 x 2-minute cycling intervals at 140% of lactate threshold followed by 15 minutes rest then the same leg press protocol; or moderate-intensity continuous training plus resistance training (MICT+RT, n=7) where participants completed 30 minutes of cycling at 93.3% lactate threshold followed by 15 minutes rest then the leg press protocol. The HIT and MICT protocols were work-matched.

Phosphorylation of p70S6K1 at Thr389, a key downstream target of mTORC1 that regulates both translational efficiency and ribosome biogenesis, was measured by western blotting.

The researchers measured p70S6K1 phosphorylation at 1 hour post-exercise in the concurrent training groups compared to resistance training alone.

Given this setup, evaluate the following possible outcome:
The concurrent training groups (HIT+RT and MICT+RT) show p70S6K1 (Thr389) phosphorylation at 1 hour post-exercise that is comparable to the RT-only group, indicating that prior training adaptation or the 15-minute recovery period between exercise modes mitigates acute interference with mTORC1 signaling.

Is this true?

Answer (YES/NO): NO